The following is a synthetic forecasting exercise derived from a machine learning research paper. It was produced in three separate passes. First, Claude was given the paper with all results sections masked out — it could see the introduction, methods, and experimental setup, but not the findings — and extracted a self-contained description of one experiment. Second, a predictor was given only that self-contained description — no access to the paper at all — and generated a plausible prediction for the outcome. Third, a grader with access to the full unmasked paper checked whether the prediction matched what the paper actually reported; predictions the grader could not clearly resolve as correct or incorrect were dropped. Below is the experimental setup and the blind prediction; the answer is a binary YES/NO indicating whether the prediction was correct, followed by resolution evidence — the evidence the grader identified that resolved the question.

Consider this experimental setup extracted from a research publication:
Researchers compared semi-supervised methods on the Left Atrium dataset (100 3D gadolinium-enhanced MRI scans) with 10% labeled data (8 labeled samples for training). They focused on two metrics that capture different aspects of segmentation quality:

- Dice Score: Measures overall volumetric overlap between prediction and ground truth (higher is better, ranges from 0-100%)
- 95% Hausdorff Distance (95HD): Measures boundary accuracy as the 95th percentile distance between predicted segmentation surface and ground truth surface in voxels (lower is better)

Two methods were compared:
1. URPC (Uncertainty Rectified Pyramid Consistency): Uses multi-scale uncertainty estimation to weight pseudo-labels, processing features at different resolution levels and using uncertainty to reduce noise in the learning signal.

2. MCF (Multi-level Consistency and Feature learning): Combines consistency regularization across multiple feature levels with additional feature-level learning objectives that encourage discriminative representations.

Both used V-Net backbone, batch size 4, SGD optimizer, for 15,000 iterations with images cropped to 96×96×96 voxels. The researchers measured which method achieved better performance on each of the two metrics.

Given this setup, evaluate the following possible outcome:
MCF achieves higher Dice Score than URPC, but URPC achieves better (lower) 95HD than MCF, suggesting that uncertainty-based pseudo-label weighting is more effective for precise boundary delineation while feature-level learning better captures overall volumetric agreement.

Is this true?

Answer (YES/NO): NO